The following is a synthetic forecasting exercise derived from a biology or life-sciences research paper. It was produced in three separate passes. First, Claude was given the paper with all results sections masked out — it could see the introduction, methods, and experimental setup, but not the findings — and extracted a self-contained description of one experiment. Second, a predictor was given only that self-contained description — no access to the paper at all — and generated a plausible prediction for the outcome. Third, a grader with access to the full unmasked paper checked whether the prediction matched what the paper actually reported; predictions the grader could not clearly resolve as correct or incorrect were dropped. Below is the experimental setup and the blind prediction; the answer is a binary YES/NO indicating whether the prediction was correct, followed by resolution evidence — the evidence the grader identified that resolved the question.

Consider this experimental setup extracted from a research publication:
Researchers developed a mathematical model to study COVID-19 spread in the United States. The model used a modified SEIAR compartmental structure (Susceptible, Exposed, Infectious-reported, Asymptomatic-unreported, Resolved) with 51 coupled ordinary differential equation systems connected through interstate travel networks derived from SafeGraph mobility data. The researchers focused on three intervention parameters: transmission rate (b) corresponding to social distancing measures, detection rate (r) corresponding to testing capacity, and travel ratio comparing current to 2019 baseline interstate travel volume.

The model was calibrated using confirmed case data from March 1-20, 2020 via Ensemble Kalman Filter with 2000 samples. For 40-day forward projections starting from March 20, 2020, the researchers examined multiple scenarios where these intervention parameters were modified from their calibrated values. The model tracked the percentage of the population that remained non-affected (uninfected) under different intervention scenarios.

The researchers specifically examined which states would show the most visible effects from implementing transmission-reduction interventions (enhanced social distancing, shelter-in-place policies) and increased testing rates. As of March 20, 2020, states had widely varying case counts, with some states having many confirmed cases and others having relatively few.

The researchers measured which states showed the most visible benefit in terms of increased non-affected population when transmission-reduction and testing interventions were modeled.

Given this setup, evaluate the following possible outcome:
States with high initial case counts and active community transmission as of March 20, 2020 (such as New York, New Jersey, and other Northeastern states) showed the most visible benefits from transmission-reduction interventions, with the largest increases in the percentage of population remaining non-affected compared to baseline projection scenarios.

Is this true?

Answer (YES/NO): NO